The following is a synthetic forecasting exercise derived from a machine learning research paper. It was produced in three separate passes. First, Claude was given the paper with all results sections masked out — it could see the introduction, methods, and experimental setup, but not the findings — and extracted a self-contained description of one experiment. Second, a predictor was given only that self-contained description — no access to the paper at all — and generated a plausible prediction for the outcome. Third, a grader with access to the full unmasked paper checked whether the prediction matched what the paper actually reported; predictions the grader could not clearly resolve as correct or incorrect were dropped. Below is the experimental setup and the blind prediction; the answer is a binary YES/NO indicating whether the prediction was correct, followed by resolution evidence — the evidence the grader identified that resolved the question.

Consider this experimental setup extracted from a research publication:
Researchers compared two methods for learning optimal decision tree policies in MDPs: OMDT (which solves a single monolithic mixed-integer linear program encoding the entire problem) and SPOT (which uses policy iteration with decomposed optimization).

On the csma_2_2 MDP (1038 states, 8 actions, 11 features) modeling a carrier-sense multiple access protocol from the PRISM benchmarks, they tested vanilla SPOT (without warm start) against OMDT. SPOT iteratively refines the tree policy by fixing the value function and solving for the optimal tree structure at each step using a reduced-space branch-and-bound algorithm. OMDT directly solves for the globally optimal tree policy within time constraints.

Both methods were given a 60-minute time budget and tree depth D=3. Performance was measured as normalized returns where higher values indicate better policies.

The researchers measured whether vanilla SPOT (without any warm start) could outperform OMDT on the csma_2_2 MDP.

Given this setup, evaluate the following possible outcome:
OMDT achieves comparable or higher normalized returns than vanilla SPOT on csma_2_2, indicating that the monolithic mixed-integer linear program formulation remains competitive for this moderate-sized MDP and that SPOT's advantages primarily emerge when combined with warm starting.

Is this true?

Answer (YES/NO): YES